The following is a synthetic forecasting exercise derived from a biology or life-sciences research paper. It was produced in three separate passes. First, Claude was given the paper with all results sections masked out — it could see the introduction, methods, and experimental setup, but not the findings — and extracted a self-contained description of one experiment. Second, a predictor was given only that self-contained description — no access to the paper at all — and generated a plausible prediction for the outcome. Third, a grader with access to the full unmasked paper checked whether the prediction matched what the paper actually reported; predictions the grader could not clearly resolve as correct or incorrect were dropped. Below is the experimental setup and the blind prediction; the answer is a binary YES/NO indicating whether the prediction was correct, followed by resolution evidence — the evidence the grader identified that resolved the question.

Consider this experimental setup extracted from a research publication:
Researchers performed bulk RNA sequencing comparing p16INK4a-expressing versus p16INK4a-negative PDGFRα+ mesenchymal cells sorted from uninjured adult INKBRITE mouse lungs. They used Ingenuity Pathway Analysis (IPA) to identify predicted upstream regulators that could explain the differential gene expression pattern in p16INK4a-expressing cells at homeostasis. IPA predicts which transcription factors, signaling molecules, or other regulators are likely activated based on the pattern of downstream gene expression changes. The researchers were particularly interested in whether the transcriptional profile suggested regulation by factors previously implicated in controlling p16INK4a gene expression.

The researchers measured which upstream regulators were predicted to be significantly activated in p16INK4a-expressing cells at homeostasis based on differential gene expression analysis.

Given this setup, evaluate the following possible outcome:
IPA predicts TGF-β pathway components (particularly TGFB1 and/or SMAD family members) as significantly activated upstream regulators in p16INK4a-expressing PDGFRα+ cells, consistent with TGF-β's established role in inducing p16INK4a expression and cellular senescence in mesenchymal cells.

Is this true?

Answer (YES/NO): NO